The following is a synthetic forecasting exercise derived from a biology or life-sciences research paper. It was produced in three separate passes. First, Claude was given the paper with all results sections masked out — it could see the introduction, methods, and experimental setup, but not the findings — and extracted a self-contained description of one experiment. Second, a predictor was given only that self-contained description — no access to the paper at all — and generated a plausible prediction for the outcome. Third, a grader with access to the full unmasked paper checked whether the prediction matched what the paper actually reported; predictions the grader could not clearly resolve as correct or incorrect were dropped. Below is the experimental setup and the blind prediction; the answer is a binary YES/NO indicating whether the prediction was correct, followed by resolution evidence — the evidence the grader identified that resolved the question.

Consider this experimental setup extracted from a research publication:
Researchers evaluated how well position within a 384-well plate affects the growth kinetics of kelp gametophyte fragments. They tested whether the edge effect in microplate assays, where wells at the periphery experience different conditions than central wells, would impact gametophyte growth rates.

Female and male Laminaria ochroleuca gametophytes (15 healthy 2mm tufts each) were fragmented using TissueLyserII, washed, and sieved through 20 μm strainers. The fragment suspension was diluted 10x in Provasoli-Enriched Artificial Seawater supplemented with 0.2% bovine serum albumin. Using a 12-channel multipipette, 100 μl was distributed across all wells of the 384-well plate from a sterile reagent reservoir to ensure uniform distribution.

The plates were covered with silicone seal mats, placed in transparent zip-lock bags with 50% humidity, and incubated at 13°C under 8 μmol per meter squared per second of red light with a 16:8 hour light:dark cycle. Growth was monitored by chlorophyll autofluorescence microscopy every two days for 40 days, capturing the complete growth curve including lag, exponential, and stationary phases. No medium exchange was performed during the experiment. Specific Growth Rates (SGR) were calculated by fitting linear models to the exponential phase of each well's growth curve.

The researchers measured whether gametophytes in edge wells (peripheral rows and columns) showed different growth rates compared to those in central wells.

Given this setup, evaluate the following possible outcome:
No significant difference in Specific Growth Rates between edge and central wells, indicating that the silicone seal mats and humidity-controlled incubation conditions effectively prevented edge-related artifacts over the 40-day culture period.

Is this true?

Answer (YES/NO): NO